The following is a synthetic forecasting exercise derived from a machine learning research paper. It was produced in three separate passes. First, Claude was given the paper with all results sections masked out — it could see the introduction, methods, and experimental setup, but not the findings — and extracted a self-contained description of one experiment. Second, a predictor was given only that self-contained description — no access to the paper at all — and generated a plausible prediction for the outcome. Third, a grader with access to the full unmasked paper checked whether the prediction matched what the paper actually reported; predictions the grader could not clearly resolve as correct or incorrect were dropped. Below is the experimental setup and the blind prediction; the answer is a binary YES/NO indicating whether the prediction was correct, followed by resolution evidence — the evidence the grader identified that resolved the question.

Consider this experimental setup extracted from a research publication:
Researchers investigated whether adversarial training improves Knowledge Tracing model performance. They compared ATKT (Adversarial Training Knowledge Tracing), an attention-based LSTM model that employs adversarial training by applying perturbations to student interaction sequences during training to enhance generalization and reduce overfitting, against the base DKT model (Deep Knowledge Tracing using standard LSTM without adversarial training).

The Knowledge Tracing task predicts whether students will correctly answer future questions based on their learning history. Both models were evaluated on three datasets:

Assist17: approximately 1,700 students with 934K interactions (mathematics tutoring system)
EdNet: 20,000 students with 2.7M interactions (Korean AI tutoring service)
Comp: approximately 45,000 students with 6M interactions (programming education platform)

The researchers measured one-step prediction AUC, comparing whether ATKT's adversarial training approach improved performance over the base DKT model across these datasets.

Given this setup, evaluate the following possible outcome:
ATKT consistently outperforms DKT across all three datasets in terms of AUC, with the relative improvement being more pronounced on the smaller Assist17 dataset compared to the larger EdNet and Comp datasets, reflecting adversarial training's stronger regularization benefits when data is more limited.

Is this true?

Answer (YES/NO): NO